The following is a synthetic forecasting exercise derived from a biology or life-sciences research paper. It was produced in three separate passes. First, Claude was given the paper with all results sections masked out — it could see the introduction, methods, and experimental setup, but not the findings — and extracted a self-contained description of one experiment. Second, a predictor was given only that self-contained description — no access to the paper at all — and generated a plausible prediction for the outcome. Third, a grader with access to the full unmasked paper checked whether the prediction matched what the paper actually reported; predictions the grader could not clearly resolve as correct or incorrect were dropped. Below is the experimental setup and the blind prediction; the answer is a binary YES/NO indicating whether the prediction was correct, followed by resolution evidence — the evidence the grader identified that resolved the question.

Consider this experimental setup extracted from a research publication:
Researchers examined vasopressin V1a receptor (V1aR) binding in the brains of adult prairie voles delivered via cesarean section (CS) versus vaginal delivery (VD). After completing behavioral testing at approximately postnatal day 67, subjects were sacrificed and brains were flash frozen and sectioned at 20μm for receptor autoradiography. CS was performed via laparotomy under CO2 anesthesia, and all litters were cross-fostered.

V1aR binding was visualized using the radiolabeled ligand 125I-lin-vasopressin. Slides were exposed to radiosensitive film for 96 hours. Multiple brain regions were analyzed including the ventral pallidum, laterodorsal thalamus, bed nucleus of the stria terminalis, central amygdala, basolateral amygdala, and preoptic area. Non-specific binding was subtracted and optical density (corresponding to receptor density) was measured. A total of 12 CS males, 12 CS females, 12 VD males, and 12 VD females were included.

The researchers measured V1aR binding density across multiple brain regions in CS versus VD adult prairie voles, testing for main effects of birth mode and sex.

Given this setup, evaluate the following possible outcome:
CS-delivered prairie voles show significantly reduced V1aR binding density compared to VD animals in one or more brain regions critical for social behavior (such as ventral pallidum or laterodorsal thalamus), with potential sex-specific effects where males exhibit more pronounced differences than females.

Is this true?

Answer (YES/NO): NO